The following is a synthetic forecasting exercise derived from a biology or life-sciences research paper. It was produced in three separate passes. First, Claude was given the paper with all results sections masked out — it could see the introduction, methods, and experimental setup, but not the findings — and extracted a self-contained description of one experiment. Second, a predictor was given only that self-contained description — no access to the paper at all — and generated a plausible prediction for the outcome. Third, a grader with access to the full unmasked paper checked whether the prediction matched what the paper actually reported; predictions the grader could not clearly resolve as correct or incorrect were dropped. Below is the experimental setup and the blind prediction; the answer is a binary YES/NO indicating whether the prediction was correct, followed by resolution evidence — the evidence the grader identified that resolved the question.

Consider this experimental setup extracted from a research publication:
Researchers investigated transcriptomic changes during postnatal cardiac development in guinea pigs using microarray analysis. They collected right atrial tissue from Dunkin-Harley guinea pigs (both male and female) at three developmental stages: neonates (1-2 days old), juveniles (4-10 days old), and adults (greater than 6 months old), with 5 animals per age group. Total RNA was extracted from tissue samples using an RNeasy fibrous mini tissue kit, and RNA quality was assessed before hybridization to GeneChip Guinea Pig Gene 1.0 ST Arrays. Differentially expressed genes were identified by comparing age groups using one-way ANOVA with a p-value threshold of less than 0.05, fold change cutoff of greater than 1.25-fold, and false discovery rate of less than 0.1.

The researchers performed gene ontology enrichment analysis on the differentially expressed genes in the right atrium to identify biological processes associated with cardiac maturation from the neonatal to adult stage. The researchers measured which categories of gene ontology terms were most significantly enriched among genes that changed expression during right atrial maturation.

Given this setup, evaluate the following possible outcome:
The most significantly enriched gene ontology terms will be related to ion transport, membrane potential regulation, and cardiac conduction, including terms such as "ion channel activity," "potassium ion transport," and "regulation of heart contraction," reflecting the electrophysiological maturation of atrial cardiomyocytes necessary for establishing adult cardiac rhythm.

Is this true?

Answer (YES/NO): NO